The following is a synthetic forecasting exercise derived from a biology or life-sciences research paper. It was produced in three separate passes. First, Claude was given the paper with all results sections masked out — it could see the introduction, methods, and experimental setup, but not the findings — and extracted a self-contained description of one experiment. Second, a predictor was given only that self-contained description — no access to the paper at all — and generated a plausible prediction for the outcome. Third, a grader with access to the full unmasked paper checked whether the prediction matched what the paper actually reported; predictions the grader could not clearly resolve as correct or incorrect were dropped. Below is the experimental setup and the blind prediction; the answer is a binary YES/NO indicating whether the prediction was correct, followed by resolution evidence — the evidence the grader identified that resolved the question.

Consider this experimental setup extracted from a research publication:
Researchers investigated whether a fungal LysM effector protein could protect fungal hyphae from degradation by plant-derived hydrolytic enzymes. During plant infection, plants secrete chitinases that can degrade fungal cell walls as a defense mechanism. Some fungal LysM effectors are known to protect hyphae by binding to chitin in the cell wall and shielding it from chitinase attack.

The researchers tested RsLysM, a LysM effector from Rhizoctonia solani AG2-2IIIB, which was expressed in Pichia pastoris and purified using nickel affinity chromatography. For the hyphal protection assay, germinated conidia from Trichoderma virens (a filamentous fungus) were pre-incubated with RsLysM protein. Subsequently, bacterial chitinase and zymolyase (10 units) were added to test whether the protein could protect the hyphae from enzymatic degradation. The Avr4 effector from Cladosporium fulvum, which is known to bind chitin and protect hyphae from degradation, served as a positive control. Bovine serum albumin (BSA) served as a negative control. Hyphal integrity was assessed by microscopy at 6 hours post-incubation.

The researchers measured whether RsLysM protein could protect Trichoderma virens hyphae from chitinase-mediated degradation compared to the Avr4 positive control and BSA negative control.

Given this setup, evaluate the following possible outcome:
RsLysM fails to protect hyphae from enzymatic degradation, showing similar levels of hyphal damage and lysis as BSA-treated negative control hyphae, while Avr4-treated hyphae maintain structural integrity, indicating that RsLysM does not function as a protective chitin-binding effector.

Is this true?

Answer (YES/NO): YES